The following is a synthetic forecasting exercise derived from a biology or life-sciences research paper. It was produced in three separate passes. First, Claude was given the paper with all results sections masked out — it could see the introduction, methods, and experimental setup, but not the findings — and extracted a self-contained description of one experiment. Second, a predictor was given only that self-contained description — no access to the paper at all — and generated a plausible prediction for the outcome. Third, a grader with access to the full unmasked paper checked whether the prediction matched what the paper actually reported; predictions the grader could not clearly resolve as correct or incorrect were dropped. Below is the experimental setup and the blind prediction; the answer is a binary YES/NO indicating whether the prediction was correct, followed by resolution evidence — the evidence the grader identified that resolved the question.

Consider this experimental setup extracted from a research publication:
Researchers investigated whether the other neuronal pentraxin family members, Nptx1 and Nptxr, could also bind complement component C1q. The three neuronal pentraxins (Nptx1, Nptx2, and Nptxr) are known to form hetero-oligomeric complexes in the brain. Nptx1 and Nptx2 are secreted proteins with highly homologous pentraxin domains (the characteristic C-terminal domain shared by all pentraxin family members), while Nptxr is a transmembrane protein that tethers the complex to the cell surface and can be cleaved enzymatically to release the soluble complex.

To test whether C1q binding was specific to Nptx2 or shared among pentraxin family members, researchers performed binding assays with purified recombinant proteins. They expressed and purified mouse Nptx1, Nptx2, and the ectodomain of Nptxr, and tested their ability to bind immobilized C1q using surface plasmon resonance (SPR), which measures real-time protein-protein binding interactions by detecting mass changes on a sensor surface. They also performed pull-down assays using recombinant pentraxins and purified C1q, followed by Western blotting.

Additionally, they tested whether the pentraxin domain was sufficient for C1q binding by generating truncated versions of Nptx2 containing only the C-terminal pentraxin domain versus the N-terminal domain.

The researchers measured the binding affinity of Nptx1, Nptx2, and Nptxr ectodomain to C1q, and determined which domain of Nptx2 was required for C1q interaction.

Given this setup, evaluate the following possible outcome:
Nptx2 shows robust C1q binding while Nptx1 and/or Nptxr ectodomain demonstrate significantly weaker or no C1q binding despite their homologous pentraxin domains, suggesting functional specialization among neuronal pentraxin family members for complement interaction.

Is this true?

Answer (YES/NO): NO